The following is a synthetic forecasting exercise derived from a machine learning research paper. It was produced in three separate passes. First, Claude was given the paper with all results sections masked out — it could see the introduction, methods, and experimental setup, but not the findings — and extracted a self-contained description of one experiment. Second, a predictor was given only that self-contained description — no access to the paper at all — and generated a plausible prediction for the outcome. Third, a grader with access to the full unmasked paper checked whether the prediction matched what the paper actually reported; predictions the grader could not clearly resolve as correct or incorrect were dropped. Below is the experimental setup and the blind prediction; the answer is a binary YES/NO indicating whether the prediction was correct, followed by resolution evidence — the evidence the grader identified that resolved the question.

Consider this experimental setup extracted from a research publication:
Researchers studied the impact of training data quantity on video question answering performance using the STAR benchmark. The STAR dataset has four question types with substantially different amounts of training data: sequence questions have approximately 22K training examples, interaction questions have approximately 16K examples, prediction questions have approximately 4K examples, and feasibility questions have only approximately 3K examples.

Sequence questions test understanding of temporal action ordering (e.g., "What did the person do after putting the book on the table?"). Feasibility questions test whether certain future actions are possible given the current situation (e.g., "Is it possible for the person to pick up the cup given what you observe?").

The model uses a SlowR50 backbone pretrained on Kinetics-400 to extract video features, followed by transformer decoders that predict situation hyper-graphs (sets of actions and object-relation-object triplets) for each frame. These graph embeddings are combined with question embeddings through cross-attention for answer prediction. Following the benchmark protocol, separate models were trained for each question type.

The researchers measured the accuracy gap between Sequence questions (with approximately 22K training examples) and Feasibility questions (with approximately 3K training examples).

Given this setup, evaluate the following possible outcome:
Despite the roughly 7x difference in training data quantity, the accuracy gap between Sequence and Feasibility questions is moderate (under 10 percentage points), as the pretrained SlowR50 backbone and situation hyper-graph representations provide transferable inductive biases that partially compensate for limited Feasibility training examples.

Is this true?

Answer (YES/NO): YES